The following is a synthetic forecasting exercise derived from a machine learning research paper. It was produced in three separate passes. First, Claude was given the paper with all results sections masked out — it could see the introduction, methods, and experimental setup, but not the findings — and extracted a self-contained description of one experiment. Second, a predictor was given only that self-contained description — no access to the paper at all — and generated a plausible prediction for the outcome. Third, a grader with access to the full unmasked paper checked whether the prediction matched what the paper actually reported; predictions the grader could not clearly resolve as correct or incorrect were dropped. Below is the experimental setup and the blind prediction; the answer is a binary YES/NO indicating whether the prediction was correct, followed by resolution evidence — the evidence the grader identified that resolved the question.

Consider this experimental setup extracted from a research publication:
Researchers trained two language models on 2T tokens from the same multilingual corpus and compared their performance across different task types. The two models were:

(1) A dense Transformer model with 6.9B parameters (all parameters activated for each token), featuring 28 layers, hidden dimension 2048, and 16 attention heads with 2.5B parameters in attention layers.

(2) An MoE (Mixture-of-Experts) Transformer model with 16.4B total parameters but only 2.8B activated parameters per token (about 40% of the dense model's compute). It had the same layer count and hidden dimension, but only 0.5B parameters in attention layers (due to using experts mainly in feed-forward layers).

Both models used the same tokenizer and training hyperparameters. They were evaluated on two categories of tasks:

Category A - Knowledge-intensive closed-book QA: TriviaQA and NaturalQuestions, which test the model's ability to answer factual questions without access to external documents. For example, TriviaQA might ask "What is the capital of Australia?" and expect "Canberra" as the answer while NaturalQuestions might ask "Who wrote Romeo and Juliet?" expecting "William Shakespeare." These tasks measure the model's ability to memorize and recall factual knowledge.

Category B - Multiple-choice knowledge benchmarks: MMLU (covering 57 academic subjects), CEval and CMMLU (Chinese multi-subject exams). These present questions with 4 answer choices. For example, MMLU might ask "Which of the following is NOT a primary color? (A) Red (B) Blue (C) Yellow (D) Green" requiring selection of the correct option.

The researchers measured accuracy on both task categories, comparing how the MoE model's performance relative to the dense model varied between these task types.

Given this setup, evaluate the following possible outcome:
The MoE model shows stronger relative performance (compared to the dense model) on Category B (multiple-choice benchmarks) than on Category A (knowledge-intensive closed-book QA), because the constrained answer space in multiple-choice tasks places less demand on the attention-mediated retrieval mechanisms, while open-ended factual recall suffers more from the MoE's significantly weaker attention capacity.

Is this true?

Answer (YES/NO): NO